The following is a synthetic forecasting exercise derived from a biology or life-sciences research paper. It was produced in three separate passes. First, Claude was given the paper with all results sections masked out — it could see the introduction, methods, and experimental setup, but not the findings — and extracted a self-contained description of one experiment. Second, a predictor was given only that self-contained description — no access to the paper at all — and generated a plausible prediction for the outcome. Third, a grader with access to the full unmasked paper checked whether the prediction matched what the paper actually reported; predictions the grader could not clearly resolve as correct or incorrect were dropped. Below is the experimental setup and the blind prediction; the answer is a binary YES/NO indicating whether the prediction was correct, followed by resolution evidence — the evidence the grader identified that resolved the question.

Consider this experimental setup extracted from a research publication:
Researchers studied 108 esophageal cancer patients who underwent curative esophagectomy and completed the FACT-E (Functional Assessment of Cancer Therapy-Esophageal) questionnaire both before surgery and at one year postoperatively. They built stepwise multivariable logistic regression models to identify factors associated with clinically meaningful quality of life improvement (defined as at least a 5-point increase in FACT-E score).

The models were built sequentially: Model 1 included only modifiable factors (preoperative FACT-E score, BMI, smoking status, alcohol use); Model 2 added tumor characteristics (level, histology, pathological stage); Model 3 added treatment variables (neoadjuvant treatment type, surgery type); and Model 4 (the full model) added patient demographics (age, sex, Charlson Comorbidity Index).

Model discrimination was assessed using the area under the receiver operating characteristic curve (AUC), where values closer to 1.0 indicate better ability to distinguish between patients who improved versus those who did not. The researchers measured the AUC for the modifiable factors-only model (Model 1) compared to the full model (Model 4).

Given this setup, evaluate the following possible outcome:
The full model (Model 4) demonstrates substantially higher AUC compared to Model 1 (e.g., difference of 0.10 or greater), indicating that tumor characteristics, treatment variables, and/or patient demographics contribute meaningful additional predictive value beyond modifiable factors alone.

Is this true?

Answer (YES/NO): NO